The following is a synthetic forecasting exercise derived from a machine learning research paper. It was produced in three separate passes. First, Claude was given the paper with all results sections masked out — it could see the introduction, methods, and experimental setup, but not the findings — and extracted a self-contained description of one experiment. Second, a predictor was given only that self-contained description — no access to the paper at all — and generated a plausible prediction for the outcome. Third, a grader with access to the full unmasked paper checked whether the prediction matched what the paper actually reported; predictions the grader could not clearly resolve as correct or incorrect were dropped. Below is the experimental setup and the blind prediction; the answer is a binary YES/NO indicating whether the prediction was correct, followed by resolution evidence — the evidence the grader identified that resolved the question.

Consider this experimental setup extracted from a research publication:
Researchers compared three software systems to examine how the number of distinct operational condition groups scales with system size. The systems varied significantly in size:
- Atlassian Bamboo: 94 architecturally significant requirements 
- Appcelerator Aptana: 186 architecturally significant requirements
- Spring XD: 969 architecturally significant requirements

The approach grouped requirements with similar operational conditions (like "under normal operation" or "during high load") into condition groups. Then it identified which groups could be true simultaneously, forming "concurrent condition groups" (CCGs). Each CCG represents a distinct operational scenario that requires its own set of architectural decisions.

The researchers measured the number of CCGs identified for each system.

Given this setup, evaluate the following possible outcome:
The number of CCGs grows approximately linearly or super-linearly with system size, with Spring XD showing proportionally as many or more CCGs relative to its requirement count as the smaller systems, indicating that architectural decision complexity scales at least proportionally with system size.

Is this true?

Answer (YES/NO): NO